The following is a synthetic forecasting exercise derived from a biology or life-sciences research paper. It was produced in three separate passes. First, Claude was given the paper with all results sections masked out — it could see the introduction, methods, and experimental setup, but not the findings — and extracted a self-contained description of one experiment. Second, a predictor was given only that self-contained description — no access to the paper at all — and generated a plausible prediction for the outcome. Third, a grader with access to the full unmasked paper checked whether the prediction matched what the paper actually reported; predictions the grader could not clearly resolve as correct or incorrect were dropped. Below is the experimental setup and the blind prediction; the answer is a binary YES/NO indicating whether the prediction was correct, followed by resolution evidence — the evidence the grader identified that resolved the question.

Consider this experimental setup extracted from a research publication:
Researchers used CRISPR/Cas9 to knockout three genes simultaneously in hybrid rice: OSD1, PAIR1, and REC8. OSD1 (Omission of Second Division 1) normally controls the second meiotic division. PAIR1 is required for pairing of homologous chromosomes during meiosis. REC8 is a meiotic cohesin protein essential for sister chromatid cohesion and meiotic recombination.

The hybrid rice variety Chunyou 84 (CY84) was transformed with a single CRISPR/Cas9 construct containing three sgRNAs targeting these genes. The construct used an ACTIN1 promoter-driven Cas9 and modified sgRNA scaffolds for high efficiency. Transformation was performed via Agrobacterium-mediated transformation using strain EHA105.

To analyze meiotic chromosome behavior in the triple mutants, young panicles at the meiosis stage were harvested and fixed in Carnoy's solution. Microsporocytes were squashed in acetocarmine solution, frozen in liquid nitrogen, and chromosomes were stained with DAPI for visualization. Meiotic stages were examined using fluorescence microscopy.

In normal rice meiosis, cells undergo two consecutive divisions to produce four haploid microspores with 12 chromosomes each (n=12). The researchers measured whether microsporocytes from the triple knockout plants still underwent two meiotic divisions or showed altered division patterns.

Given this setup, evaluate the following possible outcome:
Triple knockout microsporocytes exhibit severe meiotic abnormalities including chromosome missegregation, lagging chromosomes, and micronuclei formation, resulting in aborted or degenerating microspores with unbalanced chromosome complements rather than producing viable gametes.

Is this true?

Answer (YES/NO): NO